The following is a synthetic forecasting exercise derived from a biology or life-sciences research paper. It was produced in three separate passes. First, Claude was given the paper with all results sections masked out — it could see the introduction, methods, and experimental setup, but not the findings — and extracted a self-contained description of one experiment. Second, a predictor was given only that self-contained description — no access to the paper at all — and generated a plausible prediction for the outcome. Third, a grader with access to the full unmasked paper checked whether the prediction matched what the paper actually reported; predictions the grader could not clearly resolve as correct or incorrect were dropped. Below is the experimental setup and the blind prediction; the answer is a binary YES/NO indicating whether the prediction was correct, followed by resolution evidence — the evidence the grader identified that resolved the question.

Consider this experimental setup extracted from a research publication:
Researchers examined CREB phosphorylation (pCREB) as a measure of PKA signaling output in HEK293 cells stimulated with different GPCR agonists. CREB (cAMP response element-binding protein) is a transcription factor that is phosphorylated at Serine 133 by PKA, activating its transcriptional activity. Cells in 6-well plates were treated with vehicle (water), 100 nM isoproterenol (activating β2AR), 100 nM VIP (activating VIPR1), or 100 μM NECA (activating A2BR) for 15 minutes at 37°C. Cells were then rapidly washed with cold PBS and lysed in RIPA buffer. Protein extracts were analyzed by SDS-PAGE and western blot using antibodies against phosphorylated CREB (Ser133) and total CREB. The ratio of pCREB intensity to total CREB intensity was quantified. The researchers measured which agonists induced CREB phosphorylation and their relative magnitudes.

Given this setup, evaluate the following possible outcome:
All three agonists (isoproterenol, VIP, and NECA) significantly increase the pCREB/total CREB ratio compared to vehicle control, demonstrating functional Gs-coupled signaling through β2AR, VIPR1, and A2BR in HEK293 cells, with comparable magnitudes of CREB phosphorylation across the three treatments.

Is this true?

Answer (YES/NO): NO